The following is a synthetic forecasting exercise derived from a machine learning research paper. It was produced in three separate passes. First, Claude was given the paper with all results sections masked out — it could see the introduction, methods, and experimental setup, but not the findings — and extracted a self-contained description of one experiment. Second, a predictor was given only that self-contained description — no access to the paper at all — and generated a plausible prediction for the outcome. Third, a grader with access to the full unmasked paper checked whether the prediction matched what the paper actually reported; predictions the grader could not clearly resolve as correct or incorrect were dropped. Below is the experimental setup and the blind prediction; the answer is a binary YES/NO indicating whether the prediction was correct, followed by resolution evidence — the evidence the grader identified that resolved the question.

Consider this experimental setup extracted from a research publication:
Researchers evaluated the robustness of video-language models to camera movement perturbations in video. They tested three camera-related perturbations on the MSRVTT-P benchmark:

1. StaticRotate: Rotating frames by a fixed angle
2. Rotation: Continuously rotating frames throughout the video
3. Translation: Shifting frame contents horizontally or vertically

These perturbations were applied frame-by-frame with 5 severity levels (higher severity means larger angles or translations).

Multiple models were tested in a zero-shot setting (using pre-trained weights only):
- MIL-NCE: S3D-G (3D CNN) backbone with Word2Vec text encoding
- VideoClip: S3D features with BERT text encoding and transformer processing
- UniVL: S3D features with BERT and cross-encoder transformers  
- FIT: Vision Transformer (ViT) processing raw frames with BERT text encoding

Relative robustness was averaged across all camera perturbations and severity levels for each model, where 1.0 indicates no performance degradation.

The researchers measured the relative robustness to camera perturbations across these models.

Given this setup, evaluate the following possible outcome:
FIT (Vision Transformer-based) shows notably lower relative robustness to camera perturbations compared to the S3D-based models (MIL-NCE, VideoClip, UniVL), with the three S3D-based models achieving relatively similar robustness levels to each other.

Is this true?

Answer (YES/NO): NO